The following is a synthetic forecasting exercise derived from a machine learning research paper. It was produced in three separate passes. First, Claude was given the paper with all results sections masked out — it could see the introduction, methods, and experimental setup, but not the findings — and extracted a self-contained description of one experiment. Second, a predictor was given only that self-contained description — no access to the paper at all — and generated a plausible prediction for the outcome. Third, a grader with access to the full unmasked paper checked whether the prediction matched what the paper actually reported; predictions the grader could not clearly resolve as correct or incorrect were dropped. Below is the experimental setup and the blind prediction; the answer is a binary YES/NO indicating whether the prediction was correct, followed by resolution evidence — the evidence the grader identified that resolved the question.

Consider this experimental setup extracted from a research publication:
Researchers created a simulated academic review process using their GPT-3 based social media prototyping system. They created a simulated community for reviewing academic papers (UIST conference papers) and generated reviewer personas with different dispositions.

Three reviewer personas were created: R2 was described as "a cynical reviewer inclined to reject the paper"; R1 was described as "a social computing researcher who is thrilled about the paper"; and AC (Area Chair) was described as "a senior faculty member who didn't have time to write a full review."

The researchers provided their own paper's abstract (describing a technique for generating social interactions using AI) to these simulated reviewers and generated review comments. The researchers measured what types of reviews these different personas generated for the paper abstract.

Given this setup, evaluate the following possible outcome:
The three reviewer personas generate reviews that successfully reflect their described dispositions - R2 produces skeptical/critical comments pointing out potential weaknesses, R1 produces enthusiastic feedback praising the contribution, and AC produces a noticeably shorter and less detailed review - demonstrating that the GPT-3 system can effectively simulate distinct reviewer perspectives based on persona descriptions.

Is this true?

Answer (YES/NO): NO